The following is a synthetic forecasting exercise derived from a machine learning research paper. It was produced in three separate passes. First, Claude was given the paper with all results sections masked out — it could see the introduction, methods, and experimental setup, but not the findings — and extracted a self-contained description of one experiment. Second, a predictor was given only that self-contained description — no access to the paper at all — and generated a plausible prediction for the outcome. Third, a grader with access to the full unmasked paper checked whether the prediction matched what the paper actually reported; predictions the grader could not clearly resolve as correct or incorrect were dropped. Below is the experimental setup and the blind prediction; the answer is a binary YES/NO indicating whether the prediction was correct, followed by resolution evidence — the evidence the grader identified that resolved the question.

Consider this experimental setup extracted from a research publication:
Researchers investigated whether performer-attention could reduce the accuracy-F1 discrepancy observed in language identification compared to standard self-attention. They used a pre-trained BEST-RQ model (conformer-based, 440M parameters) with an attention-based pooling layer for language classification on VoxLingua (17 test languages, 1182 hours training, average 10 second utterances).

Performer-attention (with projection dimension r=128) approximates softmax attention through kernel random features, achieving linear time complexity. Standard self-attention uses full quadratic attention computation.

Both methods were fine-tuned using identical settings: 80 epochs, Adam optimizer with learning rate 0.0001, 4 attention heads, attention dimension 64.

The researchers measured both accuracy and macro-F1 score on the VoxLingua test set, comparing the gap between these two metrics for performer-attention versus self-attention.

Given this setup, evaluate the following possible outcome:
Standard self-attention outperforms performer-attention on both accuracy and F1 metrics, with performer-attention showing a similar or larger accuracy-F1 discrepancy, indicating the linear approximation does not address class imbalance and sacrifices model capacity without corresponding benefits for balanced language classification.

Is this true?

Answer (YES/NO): NO